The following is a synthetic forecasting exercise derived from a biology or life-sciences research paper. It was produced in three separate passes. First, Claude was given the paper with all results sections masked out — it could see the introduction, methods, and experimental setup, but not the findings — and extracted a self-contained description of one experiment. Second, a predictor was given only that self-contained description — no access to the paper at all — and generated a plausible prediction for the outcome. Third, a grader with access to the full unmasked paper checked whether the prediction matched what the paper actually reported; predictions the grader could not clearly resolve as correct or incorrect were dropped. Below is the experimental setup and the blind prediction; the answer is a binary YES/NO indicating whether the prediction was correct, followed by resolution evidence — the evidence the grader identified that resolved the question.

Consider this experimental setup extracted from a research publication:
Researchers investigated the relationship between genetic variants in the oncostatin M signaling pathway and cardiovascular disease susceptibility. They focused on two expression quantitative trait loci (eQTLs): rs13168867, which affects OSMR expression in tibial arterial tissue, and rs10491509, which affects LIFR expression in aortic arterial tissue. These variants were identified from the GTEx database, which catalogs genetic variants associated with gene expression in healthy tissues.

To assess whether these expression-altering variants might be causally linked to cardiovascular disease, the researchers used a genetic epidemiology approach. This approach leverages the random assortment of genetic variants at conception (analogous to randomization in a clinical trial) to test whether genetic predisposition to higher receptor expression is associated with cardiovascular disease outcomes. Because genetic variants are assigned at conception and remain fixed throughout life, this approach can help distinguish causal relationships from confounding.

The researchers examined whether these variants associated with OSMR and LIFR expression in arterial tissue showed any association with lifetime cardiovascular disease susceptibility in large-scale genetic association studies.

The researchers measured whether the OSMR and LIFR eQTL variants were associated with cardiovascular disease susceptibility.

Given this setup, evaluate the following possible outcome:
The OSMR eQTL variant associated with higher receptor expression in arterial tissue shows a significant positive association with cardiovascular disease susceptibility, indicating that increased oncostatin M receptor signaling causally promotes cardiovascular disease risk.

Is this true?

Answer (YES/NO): NO